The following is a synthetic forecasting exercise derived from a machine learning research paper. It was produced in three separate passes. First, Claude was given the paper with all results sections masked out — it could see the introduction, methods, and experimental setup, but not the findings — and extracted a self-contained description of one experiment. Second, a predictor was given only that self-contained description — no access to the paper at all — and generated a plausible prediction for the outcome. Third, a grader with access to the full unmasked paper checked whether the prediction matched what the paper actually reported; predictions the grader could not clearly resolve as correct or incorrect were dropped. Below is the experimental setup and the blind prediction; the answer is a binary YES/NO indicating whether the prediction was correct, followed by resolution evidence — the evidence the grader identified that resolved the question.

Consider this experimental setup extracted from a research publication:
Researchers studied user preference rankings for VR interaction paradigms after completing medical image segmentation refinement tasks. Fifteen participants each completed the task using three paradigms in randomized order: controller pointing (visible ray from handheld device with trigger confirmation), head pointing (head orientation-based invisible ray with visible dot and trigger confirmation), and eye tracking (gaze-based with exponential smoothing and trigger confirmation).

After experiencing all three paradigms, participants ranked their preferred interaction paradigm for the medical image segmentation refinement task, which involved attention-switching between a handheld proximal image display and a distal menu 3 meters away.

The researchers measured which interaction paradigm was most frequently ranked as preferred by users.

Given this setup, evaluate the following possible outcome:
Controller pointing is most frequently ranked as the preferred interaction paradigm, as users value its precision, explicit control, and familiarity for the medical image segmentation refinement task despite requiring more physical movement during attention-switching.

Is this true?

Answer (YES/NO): YES